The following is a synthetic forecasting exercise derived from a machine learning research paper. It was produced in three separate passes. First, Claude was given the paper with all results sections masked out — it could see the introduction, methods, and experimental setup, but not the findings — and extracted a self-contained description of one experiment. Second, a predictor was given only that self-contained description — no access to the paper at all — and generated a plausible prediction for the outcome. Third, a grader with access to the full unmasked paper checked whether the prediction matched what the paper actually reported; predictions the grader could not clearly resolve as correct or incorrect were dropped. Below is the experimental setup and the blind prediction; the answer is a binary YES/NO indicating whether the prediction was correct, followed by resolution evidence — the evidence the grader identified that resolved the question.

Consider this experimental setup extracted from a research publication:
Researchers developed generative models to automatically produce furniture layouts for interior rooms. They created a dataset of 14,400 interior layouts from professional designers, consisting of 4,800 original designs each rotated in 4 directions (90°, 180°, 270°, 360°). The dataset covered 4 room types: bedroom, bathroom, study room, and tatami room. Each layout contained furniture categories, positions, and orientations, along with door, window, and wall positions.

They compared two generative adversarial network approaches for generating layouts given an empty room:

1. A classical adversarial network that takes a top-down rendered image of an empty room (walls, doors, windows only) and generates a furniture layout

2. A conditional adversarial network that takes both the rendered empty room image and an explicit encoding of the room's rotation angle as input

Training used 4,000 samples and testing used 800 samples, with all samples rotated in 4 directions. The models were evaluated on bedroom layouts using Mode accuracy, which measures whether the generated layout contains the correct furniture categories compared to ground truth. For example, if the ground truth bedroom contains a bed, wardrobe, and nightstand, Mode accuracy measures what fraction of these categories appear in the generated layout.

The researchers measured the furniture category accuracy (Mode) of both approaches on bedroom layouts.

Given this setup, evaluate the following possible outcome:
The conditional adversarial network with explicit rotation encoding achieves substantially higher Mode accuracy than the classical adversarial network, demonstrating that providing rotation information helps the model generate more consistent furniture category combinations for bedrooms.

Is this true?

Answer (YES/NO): NO